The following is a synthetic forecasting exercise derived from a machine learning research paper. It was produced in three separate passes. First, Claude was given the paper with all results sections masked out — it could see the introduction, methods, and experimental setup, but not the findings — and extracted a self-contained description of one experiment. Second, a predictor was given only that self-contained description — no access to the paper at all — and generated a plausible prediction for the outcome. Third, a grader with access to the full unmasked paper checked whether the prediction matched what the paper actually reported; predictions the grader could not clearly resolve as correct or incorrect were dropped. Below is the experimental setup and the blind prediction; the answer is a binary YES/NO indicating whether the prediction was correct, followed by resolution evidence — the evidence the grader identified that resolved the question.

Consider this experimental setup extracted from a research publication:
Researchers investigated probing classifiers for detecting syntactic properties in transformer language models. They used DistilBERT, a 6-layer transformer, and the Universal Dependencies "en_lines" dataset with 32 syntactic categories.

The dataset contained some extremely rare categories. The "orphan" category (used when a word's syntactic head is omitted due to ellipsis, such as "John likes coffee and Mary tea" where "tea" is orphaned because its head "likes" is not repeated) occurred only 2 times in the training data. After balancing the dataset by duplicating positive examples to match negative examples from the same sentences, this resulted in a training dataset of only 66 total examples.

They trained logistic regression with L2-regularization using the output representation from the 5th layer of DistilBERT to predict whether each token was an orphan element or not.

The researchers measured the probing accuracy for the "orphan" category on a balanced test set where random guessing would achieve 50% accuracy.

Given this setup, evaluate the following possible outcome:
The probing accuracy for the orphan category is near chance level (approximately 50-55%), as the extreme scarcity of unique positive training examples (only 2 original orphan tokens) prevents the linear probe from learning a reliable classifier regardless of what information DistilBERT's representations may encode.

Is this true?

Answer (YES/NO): YES